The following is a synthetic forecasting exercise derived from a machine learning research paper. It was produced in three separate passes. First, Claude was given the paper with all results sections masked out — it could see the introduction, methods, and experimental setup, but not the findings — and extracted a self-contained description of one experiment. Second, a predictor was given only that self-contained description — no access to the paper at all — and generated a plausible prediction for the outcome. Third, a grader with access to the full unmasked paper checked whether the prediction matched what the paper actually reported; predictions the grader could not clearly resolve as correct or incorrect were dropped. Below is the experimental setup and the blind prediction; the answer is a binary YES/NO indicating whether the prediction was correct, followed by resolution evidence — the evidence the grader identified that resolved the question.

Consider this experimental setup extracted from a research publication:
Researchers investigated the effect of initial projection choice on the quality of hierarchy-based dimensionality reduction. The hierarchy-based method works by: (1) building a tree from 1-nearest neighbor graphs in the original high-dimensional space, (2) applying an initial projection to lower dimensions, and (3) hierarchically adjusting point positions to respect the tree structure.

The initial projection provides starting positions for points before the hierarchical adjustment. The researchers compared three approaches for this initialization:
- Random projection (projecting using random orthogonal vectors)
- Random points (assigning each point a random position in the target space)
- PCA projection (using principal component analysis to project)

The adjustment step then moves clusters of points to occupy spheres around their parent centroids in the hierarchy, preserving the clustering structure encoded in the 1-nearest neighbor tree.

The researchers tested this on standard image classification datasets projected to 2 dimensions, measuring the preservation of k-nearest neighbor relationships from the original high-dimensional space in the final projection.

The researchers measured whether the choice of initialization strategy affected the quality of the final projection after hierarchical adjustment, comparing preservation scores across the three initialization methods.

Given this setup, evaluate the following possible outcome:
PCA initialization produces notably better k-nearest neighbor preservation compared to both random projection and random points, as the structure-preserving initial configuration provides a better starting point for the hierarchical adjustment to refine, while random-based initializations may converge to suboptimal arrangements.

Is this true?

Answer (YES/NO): NO